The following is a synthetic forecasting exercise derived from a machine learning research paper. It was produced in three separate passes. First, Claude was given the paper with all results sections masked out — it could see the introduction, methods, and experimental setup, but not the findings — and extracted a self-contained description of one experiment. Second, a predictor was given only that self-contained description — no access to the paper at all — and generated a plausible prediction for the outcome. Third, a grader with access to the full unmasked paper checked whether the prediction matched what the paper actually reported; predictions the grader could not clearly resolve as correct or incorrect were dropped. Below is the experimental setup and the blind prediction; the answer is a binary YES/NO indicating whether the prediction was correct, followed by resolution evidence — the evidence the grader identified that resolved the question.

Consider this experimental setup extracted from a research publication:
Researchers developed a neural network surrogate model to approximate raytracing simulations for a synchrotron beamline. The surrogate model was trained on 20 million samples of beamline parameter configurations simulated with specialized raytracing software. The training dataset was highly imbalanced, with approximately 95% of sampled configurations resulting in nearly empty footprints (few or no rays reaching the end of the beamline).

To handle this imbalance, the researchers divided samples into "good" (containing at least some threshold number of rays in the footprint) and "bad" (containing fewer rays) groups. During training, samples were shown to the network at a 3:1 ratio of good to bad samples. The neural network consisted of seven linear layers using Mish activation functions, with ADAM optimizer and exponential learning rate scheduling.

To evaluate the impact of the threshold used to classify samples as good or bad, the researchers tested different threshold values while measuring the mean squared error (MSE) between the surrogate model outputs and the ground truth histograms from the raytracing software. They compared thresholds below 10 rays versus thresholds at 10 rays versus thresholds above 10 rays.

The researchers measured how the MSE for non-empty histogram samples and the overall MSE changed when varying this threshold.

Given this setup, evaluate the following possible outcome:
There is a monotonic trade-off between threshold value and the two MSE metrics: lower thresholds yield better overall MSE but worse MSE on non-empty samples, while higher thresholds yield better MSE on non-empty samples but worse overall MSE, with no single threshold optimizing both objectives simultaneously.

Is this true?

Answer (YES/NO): YES